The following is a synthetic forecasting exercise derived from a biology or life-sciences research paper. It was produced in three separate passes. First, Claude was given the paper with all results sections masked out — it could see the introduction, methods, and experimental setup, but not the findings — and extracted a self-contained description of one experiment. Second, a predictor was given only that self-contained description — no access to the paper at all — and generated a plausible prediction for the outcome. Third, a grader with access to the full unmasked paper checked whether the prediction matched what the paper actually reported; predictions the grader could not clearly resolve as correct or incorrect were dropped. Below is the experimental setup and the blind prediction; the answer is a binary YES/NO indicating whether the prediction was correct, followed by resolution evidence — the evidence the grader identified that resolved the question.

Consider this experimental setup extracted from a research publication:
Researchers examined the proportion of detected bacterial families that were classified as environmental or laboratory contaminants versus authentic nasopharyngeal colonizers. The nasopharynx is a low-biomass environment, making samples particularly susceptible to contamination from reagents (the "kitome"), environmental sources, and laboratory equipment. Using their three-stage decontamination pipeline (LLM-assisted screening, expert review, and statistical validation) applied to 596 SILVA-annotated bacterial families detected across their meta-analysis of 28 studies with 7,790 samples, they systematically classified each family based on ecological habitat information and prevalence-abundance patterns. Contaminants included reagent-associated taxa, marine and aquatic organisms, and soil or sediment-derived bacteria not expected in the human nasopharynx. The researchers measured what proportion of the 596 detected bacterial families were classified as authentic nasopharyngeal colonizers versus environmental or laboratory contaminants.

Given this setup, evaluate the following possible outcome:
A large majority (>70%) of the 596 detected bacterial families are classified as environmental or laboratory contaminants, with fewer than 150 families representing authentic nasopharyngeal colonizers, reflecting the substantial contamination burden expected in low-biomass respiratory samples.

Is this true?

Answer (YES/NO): YES